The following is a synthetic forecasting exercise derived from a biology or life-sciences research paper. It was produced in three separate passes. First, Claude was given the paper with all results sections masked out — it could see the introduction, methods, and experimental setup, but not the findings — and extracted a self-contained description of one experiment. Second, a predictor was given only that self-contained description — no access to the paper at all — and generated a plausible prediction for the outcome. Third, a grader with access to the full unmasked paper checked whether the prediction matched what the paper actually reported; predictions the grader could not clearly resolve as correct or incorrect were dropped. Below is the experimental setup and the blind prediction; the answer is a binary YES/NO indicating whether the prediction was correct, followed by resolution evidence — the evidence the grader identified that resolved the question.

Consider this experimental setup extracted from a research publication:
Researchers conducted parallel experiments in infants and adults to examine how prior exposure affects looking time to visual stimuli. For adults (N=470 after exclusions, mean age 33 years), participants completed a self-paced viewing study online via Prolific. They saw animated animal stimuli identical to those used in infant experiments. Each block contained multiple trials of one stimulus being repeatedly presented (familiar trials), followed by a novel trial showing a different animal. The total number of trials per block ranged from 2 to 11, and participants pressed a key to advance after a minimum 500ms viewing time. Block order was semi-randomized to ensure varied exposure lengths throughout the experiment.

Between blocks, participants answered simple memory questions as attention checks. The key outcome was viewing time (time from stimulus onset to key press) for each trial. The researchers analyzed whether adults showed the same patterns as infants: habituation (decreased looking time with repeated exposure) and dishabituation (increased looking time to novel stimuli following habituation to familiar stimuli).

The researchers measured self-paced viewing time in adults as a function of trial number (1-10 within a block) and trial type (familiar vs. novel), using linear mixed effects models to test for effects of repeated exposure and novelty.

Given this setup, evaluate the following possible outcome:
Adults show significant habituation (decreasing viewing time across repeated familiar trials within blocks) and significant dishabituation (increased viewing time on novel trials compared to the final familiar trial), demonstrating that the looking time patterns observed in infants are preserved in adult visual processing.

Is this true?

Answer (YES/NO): YES